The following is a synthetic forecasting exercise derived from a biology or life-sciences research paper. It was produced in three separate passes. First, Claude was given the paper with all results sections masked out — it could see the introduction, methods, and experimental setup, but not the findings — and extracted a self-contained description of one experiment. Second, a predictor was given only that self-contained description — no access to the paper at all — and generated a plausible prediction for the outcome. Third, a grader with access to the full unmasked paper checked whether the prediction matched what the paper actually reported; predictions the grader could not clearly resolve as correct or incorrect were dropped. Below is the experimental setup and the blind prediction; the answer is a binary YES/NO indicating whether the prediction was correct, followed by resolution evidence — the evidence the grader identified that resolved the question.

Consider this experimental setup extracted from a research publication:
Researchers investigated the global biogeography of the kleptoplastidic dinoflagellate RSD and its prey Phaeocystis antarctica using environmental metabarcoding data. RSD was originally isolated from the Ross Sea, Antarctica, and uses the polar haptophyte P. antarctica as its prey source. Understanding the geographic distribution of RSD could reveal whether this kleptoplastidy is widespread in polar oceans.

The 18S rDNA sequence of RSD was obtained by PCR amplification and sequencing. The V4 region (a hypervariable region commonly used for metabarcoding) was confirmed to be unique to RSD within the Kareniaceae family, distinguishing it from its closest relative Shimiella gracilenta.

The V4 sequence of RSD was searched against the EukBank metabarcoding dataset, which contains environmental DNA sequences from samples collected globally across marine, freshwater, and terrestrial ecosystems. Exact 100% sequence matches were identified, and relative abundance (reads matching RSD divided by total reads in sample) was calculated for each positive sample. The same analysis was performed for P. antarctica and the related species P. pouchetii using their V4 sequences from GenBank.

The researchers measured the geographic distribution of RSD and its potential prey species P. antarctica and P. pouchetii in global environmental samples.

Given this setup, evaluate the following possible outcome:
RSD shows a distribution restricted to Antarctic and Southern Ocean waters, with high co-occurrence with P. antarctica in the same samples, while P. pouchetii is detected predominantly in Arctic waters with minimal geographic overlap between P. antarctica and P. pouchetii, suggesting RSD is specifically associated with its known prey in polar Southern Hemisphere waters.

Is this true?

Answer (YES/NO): NO